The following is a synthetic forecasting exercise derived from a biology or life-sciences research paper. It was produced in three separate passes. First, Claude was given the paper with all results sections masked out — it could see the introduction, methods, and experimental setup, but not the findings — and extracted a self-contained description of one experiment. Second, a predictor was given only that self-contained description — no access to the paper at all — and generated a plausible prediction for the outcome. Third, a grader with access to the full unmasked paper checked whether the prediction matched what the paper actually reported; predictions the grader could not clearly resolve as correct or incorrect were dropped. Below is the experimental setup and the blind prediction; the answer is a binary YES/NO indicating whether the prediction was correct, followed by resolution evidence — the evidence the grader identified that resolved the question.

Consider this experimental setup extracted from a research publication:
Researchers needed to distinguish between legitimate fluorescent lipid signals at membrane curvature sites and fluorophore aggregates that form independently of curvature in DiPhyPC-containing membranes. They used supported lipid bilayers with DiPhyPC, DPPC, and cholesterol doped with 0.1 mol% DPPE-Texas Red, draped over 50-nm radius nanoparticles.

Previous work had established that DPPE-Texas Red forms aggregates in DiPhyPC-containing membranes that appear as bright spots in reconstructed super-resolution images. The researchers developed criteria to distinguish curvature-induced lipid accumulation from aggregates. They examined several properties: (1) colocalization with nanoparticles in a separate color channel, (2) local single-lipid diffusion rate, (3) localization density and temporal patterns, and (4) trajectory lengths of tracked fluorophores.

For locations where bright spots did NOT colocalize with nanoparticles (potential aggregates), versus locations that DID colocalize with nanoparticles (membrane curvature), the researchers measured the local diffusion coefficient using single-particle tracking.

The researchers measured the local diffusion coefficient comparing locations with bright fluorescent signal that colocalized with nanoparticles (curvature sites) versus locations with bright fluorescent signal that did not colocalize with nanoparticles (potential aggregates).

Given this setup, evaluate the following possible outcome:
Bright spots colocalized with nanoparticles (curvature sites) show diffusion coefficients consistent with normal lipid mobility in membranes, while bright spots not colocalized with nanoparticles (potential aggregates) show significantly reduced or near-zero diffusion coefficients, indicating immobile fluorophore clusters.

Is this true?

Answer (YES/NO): NO